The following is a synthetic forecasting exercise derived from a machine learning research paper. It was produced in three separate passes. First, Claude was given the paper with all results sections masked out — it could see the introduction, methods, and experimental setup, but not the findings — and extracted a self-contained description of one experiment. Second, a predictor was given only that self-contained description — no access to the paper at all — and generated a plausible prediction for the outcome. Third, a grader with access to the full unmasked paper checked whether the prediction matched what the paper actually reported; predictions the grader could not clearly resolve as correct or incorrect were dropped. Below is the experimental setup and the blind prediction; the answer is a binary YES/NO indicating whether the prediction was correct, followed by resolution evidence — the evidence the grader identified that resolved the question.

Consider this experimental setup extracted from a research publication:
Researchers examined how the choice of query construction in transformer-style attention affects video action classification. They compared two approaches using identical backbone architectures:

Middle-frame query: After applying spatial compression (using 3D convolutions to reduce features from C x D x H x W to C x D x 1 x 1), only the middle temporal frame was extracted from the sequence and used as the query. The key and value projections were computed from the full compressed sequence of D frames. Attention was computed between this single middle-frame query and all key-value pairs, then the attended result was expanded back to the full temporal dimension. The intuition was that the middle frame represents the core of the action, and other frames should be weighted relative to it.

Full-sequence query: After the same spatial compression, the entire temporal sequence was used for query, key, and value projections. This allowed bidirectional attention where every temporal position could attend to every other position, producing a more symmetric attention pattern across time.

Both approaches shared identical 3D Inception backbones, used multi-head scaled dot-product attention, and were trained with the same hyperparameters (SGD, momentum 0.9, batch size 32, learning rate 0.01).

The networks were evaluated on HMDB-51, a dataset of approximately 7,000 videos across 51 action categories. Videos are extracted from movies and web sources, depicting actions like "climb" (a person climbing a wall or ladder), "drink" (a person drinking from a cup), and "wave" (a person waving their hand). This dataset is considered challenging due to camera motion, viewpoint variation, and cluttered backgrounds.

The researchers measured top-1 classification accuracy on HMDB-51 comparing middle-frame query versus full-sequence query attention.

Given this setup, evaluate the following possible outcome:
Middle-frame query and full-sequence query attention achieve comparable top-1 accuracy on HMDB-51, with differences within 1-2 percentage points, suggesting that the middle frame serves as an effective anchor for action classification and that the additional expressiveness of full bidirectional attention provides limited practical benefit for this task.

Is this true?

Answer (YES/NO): YES